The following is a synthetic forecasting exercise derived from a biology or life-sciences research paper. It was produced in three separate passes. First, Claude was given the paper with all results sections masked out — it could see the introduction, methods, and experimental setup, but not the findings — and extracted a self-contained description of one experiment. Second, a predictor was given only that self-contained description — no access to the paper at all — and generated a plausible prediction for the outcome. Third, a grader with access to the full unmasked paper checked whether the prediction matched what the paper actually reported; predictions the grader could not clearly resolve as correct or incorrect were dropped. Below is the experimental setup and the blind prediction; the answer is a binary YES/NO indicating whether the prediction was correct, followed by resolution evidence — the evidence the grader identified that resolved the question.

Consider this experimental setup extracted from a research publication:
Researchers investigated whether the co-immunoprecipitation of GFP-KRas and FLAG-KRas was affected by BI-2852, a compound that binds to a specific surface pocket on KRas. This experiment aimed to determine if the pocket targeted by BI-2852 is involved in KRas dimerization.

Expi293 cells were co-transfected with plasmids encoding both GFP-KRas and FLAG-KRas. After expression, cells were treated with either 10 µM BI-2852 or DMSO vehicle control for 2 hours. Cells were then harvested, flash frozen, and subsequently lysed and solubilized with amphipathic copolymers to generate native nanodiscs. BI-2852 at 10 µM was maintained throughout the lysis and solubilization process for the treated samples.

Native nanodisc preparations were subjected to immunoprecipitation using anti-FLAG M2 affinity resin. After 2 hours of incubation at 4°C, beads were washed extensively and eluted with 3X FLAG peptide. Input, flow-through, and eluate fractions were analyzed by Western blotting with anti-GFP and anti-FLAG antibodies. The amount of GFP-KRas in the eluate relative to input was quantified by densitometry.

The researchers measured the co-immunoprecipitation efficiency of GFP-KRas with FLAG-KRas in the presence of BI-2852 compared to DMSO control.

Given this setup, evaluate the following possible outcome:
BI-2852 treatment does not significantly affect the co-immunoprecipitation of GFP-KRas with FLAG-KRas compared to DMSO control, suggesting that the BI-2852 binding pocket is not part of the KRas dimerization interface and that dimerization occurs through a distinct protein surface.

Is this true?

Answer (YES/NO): NO